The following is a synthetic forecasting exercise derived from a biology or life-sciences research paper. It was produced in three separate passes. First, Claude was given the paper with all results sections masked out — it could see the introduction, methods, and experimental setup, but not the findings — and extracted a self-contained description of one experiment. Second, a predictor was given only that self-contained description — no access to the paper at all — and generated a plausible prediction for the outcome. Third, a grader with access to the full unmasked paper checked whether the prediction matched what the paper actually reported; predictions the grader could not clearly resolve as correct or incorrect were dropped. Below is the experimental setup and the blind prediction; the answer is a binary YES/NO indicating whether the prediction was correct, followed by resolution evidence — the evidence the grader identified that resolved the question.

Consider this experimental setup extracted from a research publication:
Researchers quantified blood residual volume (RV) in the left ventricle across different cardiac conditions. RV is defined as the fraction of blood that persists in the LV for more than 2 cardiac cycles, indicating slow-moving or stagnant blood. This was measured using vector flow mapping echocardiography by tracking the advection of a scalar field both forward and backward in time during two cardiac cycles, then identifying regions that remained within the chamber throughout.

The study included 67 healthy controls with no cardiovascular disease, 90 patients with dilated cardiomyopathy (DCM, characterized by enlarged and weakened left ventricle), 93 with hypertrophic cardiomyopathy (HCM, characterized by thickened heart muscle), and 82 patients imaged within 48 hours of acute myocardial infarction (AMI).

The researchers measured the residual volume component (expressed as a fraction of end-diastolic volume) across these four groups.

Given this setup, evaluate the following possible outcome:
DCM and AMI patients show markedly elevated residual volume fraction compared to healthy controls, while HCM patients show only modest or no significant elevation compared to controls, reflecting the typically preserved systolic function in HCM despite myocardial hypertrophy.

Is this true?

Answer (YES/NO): YES